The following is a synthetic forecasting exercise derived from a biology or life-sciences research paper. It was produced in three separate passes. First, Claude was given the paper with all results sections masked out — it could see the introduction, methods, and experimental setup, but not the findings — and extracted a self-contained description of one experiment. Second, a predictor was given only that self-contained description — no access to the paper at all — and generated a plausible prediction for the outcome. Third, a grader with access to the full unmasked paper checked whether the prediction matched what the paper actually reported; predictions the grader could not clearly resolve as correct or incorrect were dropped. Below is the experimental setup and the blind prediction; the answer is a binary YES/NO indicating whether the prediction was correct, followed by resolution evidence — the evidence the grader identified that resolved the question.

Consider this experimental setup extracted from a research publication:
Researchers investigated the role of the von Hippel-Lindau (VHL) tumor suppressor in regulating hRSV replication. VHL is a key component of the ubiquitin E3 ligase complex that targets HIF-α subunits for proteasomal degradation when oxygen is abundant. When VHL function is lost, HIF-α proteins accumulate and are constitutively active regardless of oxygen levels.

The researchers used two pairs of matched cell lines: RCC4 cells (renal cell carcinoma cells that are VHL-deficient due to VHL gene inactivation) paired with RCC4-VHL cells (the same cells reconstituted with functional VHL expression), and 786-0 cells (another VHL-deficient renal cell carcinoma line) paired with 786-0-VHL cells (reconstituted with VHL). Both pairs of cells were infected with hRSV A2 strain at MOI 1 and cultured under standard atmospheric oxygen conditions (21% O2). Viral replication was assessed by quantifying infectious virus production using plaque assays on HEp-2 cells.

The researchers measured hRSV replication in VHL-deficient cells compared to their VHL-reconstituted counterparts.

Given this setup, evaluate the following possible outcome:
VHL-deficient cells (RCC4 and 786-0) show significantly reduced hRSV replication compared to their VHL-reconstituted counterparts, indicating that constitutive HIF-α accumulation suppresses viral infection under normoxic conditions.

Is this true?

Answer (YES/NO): YES